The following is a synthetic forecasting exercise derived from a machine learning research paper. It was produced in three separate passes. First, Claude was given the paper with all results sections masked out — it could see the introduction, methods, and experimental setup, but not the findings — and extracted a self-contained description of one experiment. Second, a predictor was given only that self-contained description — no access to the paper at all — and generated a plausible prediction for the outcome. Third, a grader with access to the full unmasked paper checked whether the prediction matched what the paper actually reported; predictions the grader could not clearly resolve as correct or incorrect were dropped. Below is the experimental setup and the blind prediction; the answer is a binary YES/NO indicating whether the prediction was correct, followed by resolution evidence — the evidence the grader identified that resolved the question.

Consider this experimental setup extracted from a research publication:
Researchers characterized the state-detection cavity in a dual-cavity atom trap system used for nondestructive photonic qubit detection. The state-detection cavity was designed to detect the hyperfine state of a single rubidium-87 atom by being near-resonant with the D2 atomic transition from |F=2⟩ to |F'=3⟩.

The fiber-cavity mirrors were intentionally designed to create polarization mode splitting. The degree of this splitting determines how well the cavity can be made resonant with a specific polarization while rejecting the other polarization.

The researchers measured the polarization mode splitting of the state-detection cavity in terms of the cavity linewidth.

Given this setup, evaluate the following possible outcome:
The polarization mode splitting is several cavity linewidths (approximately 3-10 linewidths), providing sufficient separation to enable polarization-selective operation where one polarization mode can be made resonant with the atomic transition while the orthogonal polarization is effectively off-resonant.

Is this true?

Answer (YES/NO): YES